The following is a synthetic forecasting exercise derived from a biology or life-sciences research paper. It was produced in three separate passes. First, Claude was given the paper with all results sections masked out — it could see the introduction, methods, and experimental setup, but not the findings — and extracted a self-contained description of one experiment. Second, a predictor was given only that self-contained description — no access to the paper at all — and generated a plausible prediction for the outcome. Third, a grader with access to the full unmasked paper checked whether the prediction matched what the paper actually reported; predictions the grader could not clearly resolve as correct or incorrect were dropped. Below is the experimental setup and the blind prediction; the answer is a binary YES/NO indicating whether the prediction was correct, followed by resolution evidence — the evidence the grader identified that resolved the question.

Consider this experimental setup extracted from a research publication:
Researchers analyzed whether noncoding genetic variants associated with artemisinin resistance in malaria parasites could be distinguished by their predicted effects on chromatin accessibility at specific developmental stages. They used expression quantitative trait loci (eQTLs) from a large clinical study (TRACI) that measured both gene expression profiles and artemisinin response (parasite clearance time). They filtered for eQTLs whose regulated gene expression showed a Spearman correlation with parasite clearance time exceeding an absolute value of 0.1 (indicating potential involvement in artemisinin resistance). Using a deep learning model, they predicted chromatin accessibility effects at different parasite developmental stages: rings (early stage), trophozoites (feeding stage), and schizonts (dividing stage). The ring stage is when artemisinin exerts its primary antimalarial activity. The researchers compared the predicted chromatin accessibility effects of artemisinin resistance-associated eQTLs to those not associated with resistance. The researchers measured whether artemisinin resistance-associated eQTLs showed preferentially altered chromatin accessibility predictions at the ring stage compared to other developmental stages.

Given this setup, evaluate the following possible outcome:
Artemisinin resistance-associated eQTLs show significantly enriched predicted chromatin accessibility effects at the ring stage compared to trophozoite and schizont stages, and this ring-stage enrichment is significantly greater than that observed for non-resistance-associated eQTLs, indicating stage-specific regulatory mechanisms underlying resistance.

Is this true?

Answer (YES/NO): NO